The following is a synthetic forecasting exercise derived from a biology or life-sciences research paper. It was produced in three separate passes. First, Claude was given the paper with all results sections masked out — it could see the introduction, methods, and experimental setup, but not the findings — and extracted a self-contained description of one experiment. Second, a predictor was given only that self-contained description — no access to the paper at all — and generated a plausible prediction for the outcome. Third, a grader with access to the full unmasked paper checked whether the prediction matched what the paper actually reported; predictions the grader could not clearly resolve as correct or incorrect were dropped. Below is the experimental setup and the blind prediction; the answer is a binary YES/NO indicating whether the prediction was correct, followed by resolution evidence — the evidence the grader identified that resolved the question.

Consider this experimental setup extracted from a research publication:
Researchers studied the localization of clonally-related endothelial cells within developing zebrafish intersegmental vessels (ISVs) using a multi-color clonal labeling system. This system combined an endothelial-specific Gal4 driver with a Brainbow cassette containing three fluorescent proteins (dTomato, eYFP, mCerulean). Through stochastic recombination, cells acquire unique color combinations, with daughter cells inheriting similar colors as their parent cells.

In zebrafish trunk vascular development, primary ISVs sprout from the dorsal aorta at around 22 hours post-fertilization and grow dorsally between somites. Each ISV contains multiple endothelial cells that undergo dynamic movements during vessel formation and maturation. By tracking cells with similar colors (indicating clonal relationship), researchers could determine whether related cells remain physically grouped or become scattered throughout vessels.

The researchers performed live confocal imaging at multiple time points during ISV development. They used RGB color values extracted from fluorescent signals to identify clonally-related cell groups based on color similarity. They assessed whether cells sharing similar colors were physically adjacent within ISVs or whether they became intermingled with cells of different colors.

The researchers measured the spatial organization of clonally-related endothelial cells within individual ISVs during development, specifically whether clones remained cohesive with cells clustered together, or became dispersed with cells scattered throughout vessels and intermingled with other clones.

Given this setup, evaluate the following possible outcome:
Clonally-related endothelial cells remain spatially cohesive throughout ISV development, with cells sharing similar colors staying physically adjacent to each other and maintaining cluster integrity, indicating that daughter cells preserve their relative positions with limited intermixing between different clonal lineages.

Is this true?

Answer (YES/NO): YES